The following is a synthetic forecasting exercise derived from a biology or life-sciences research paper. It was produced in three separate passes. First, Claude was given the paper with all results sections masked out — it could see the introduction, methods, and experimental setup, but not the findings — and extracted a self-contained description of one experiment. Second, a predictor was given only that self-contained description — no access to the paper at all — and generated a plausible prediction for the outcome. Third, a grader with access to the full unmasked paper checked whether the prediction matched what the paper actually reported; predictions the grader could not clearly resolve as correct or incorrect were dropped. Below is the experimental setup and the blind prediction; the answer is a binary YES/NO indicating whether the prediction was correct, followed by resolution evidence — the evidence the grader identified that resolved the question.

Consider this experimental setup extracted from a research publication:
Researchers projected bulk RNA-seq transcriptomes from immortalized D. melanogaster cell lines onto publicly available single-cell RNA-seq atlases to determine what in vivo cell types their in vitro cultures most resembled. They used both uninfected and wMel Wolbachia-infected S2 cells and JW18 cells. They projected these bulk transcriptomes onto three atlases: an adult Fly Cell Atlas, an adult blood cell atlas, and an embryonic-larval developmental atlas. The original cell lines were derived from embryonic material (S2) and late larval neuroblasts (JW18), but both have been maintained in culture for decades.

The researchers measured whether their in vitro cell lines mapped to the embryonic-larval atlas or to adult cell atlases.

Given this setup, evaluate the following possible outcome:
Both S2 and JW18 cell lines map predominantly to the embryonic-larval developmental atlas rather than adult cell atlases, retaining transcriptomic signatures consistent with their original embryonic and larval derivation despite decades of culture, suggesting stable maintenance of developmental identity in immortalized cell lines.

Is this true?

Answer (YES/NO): NO